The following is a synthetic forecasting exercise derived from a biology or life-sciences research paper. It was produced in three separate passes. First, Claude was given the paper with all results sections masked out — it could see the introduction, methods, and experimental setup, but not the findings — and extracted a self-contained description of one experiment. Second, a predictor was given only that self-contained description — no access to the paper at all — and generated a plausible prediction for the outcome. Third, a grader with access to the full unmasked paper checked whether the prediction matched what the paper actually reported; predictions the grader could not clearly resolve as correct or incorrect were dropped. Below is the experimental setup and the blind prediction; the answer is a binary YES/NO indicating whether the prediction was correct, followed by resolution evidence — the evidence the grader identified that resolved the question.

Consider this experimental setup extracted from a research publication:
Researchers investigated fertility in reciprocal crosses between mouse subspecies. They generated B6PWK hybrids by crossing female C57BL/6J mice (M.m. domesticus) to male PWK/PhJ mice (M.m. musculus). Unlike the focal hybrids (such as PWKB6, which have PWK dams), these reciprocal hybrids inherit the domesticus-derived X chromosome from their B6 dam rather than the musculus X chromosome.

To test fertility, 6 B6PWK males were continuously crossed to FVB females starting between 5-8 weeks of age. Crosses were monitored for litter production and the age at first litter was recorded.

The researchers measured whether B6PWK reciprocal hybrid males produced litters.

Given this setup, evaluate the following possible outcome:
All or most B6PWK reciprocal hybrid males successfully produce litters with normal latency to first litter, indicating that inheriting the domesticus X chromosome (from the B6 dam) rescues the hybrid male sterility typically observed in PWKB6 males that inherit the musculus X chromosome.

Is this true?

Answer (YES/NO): YES